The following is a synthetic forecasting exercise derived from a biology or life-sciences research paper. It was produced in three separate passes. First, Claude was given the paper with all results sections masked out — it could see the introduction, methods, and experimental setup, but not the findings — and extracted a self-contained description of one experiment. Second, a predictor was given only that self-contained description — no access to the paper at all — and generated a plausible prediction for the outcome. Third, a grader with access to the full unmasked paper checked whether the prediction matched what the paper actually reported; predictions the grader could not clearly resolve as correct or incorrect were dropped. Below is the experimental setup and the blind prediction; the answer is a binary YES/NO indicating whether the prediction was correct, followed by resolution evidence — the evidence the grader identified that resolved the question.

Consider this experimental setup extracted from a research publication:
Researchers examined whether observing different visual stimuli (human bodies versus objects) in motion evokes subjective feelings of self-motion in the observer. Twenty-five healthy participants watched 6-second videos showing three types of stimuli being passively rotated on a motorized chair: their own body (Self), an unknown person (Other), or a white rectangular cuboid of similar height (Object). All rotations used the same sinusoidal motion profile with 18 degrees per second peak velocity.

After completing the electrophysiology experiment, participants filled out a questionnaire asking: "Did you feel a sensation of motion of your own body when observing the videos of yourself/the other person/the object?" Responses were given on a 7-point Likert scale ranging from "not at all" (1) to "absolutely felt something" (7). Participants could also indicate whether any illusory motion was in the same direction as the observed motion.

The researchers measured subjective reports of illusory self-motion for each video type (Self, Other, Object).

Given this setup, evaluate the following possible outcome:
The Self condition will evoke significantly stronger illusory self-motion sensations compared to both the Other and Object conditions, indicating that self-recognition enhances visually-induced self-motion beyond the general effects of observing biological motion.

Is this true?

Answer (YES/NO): NO